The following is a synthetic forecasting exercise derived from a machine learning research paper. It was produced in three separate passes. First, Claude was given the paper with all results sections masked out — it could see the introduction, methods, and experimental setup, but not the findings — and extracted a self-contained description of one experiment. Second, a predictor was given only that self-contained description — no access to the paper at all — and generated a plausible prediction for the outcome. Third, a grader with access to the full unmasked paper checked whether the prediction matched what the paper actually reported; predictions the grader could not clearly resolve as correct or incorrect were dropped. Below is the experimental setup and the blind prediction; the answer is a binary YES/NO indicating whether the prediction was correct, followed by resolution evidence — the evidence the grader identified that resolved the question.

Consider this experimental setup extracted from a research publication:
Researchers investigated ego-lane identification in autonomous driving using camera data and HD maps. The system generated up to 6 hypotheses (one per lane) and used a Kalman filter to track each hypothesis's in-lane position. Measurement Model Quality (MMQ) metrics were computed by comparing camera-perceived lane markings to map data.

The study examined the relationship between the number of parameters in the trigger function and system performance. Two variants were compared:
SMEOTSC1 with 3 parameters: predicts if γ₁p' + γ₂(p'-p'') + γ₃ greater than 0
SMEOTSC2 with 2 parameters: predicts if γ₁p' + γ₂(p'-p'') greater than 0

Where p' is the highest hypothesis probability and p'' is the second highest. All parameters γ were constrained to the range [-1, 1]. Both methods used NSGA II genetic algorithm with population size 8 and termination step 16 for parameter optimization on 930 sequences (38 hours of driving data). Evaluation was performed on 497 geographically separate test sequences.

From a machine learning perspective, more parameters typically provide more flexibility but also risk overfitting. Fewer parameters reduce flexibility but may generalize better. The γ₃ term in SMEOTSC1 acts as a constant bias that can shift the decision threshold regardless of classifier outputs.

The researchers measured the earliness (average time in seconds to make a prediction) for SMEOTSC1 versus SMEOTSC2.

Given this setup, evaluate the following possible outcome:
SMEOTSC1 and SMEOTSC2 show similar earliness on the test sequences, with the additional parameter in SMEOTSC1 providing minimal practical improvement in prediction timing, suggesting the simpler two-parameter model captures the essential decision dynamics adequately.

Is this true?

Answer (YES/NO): NO